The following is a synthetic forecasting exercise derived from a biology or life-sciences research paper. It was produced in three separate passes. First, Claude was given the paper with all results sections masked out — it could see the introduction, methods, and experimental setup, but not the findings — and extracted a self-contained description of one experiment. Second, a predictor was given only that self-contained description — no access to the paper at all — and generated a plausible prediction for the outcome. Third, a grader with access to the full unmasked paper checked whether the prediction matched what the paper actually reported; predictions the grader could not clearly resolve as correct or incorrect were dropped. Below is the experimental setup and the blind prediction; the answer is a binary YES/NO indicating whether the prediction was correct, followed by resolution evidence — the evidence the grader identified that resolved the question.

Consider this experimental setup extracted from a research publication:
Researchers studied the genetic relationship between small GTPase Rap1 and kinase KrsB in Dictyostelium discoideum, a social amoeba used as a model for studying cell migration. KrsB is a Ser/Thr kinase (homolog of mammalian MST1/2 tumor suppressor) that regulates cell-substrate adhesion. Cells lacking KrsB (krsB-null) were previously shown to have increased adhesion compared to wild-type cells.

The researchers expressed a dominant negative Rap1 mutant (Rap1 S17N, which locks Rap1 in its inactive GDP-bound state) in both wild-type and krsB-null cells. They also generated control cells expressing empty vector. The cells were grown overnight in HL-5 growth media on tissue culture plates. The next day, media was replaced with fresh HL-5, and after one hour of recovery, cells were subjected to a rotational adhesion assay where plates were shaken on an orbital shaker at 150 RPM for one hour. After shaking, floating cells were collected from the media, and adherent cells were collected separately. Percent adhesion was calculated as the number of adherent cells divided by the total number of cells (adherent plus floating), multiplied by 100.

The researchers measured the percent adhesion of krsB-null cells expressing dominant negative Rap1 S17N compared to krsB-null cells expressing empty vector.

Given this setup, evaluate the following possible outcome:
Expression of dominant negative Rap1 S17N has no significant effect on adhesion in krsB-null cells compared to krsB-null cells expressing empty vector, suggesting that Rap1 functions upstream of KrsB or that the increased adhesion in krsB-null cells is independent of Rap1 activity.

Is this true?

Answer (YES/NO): NO